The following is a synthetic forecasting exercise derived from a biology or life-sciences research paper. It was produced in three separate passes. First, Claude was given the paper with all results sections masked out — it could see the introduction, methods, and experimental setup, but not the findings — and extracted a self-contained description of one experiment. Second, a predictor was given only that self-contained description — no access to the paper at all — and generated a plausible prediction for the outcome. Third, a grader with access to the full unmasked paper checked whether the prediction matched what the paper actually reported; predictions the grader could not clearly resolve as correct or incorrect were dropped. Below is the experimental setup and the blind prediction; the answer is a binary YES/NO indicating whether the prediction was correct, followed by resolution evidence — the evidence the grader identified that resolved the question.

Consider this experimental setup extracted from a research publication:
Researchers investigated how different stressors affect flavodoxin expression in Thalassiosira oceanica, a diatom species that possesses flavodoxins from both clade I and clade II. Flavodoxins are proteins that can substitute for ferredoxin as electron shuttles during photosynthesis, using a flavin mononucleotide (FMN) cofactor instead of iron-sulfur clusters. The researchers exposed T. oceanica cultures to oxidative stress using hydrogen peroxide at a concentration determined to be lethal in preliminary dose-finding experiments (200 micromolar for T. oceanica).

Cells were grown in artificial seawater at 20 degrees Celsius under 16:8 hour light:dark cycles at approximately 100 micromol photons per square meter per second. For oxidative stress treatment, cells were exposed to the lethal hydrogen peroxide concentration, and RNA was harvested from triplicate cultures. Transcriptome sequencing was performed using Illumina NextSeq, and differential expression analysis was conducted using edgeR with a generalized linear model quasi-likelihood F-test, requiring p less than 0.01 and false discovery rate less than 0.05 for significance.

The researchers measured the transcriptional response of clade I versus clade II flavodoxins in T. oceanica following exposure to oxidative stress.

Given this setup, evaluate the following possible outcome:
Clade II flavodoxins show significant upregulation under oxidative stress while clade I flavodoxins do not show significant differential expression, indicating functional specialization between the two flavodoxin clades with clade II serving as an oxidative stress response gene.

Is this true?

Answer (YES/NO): NO